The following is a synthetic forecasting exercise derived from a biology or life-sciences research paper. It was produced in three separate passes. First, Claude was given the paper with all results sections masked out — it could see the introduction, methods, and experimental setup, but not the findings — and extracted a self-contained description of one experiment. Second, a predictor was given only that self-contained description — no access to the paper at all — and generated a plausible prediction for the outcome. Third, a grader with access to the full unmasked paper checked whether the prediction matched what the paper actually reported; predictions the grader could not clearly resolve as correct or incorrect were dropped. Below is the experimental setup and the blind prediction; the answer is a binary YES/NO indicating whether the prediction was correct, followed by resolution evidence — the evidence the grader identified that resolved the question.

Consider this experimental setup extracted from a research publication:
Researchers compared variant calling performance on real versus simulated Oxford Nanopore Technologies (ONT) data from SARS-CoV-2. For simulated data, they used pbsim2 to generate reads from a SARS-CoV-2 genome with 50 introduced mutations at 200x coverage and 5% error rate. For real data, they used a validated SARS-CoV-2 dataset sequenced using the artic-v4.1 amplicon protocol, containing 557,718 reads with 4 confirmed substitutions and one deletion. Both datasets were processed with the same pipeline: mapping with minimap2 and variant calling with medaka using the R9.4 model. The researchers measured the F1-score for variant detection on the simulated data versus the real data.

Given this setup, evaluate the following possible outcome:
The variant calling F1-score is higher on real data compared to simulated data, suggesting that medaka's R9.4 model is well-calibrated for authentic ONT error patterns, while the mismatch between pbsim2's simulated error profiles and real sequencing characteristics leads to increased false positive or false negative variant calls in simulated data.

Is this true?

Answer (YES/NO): NO